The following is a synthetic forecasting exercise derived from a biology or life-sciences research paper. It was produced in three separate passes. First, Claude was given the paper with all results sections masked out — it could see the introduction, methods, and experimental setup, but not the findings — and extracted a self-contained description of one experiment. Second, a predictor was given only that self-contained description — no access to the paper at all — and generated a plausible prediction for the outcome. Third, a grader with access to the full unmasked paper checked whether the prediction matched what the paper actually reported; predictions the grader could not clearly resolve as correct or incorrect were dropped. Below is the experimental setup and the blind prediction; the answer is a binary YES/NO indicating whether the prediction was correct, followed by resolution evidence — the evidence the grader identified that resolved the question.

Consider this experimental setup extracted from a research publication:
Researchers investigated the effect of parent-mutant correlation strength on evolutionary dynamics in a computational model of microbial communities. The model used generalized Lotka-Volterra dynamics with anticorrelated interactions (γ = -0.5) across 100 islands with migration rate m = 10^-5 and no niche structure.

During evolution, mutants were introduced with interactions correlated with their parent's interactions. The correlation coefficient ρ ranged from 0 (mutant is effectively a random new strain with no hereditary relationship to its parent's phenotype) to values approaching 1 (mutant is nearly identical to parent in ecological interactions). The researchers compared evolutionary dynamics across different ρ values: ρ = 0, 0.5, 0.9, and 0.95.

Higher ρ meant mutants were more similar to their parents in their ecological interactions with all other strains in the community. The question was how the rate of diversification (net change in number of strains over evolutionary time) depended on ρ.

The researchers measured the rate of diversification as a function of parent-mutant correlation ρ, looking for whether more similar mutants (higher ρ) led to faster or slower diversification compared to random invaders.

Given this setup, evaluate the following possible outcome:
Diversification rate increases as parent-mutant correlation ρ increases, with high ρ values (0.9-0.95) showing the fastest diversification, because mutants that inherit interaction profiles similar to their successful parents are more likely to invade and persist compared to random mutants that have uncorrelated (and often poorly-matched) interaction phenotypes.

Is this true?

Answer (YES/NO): NO